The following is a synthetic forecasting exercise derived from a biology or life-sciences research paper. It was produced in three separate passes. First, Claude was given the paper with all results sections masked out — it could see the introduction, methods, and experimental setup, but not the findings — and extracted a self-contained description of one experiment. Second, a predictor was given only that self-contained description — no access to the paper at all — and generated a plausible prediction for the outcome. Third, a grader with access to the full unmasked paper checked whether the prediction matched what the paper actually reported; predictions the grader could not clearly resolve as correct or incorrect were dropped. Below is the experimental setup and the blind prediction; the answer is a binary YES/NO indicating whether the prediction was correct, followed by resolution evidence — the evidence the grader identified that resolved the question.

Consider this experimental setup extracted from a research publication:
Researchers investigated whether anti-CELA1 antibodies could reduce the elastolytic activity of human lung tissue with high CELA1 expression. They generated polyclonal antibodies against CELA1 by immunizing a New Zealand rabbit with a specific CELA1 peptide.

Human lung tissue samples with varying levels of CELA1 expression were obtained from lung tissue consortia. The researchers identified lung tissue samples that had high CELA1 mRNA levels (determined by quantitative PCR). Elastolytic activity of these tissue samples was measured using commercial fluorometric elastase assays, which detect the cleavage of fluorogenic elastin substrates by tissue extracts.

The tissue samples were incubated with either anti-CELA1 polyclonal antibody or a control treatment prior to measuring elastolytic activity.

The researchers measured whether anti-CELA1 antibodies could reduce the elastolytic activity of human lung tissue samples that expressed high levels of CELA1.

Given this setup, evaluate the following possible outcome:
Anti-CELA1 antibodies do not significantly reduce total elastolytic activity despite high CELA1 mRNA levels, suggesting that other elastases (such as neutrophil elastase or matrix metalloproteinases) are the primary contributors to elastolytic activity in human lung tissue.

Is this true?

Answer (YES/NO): NO